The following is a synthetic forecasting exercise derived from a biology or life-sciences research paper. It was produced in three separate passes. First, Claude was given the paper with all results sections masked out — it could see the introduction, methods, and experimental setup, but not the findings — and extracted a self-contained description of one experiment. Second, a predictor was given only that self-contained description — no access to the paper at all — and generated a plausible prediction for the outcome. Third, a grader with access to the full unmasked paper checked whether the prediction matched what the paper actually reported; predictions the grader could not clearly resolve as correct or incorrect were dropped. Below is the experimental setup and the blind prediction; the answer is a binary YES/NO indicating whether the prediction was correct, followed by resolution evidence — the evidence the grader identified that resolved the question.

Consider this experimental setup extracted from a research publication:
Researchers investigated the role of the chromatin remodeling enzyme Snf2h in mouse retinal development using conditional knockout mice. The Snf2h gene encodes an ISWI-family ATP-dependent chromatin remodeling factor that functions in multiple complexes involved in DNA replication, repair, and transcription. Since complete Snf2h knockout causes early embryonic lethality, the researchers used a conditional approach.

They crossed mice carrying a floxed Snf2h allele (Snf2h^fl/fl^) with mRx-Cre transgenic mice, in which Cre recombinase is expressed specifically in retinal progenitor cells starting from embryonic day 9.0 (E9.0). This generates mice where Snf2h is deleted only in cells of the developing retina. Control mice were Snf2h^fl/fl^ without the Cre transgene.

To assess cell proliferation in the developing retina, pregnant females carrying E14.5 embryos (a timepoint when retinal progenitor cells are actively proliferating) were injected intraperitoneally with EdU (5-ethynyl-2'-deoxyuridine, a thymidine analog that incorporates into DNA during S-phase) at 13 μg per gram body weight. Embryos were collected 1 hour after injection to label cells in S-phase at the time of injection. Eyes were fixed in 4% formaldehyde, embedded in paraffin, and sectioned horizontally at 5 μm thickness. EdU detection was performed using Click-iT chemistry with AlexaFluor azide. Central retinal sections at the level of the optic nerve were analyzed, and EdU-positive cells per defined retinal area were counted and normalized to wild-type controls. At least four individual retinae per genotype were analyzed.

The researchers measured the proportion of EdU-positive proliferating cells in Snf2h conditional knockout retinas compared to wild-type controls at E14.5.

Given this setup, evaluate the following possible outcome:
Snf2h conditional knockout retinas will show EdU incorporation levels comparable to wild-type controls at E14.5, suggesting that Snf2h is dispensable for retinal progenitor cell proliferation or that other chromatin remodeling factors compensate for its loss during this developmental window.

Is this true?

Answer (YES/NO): NO